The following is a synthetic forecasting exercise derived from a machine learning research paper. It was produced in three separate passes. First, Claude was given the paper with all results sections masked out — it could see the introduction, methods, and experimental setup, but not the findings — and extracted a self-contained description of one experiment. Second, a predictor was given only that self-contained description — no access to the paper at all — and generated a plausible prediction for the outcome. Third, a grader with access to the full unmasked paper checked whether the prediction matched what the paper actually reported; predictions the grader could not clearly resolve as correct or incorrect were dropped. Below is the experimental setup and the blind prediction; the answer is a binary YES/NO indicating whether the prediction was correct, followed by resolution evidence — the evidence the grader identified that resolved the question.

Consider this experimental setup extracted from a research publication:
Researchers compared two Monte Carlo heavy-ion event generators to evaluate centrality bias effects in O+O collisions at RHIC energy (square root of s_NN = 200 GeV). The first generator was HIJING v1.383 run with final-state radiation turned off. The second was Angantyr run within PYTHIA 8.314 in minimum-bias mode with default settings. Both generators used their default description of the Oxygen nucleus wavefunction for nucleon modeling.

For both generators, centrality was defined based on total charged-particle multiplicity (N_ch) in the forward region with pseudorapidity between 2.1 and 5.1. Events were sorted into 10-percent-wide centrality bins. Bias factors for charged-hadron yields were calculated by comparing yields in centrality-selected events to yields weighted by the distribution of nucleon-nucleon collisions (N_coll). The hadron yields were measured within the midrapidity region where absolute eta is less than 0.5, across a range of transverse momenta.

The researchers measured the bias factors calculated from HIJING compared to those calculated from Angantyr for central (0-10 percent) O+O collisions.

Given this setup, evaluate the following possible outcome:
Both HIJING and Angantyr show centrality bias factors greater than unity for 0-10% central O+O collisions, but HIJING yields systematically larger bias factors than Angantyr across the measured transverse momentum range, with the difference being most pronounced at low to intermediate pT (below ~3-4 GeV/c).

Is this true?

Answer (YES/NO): NO